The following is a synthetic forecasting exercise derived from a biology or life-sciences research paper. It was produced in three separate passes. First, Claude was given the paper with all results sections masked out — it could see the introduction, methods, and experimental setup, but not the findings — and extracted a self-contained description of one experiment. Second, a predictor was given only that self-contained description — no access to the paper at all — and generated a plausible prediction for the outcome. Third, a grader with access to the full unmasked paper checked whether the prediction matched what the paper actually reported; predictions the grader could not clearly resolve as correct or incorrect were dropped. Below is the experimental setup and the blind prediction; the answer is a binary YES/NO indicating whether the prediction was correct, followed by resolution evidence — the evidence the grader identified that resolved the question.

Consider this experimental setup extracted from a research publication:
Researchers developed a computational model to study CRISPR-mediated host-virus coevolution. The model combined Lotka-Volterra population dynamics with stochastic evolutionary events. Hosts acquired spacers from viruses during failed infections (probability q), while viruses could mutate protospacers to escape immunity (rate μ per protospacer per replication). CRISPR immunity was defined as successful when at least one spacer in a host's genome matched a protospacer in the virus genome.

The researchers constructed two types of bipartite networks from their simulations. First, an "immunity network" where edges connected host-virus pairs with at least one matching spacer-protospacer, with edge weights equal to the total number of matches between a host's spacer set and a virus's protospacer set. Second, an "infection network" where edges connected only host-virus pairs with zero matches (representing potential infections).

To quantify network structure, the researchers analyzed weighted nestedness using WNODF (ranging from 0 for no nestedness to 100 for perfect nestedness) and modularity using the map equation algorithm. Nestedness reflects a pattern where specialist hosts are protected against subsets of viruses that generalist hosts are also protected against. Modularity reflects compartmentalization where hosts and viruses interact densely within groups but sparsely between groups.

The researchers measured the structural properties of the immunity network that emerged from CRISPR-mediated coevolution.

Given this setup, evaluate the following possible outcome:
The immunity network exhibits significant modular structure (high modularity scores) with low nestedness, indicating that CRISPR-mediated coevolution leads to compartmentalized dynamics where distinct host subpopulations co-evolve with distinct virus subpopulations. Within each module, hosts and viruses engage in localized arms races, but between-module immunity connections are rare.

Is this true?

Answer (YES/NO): NO